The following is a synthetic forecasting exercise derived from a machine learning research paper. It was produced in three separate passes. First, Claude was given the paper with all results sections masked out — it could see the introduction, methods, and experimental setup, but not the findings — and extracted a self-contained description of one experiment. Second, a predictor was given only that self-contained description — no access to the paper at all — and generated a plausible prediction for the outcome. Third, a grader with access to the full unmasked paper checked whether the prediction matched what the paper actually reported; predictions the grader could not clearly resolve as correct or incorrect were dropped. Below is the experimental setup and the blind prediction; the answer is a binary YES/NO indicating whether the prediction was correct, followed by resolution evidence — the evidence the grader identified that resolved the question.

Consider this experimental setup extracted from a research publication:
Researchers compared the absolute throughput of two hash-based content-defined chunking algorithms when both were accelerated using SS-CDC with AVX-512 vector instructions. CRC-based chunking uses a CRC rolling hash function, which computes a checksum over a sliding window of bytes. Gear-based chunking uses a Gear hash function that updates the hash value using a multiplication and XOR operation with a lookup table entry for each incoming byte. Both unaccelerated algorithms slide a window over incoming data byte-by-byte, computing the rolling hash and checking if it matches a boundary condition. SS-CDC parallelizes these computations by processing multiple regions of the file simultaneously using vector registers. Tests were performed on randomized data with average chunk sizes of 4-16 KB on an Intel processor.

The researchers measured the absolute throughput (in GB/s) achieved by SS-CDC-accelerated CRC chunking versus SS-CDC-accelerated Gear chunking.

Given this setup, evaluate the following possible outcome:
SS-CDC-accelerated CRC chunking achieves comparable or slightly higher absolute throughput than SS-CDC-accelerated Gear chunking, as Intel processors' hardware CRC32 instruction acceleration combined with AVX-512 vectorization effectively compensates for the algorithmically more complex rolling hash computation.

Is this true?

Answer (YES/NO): NO